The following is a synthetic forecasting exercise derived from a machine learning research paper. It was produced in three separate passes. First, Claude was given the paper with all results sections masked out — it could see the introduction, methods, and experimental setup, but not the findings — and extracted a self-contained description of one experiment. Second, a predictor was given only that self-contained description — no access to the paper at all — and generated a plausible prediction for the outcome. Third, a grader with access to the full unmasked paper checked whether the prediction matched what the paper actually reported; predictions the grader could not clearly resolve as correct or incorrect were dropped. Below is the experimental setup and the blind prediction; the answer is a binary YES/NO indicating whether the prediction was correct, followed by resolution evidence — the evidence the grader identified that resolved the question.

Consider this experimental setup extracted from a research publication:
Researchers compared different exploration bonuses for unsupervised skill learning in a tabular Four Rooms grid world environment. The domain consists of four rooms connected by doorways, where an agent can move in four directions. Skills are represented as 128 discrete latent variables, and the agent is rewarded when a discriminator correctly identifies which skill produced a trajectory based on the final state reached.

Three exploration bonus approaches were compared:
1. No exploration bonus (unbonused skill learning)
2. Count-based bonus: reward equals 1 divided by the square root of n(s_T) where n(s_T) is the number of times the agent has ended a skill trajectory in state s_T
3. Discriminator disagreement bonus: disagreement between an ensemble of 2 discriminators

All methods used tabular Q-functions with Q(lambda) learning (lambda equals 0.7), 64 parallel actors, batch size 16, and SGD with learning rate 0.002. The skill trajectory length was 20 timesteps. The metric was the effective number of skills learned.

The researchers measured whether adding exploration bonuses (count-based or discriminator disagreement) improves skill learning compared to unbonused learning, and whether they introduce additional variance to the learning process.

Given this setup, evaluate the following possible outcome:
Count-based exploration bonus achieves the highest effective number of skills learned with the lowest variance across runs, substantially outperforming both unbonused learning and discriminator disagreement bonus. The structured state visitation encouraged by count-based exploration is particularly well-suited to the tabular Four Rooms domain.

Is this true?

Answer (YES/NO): NO